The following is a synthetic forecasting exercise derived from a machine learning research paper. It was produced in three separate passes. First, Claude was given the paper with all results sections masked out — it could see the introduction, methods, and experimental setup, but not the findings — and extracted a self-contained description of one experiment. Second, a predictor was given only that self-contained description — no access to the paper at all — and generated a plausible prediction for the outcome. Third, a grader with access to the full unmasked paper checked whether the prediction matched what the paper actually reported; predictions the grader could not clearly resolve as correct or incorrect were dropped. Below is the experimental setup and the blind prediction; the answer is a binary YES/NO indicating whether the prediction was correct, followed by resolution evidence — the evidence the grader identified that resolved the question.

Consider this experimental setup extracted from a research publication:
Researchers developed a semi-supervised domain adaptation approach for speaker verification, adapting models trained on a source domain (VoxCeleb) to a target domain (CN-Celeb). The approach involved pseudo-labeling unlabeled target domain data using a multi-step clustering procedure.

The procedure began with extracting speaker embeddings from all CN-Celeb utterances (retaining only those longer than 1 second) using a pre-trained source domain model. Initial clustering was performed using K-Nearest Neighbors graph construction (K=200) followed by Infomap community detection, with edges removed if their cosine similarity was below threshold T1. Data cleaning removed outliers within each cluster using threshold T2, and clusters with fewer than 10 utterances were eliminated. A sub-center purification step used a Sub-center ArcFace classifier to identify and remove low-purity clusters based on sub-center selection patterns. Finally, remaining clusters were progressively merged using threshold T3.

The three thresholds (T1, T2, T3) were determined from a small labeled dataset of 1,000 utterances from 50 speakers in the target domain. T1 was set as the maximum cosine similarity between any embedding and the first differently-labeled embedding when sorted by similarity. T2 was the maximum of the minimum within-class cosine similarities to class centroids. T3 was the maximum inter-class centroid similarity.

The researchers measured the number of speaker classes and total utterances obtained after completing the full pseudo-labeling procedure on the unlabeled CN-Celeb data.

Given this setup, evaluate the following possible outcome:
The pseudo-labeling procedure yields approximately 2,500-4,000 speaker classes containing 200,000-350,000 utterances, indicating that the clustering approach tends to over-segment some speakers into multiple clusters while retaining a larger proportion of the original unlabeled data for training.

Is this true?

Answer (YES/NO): NO